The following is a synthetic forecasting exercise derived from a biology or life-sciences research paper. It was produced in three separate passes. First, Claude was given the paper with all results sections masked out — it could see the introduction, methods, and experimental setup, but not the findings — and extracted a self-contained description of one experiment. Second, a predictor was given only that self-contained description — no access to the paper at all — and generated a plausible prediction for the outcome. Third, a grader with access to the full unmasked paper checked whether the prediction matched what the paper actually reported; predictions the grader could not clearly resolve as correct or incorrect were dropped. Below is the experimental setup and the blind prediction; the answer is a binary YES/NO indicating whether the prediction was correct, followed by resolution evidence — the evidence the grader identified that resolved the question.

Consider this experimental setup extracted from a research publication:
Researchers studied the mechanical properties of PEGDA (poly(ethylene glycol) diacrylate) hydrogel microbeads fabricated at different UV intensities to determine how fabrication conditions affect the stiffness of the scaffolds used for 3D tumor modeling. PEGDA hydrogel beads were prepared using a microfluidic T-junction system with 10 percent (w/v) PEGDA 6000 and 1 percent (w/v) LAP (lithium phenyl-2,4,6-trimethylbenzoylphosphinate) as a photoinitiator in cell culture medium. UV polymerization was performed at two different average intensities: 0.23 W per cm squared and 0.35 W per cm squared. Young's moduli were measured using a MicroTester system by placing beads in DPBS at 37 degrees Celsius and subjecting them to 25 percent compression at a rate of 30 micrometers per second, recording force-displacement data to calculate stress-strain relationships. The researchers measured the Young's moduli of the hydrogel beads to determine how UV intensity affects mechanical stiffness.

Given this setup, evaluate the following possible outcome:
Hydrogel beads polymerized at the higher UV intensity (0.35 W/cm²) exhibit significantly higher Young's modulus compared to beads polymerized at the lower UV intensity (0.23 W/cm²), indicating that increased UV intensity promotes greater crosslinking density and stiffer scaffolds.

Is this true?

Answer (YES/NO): YES